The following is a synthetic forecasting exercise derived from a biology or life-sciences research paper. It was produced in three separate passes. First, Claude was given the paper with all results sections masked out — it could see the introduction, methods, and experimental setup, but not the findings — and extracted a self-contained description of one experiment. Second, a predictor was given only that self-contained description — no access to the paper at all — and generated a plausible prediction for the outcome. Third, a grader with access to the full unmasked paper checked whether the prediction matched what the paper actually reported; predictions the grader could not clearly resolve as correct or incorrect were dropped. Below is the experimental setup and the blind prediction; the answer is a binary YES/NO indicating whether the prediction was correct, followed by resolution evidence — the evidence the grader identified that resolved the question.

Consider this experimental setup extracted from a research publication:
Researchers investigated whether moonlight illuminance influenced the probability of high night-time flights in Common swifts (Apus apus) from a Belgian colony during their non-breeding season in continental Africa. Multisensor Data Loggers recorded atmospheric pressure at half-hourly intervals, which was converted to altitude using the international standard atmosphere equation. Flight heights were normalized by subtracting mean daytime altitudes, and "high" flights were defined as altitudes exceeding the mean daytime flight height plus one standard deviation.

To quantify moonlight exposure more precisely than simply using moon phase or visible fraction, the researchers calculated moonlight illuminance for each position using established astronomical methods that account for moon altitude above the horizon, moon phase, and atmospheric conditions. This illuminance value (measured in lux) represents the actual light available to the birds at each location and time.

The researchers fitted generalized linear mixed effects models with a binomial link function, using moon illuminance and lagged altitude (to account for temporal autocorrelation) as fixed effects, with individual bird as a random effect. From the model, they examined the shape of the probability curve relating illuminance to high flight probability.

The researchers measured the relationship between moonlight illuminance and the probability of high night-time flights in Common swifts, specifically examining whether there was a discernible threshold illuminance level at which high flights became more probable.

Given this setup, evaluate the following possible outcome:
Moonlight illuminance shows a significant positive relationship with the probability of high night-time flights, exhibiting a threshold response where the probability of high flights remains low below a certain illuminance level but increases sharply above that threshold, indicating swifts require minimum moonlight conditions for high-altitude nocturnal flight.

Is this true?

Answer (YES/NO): YES